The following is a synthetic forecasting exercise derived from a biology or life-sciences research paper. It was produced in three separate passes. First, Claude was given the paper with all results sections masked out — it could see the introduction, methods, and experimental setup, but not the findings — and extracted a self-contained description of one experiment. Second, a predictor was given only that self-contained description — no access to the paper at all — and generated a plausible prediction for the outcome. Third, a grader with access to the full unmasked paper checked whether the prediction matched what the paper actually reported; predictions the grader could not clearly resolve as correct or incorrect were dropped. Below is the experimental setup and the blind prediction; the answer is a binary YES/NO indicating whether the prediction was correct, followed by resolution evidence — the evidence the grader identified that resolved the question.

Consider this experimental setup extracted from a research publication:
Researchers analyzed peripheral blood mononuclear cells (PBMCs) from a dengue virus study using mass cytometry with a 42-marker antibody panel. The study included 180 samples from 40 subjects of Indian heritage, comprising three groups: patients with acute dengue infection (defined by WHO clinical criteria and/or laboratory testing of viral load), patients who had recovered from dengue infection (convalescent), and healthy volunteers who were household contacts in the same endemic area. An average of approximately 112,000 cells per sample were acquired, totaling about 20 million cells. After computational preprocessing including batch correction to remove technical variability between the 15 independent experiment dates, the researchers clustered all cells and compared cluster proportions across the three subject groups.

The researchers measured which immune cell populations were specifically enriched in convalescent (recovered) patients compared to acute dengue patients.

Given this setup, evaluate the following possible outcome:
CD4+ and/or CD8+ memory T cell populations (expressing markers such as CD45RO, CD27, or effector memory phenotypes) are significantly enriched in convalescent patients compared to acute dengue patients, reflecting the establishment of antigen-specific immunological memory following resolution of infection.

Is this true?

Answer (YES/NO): YES